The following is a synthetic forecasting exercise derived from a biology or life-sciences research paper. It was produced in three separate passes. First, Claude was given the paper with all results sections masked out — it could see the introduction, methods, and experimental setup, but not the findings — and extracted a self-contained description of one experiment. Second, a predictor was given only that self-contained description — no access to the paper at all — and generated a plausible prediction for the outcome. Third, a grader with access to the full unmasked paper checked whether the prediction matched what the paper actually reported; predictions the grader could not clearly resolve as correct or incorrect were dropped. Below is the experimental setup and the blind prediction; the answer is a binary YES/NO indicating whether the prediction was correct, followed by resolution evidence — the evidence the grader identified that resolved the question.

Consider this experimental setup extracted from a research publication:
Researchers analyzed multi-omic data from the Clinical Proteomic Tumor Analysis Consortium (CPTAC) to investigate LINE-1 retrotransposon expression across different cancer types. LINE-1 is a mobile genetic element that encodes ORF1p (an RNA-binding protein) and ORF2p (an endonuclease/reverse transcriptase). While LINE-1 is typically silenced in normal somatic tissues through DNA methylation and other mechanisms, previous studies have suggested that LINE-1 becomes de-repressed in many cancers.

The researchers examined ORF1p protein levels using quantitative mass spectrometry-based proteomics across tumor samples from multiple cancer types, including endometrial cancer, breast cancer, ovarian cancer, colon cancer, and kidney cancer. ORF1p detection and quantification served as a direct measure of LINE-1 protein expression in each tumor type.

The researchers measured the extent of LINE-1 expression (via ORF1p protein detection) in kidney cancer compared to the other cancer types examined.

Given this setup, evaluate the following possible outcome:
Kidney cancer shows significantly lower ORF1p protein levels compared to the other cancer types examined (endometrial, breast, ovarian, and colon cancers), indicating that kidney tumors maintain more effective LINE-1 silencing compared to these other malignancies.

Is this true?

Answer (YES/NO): YES